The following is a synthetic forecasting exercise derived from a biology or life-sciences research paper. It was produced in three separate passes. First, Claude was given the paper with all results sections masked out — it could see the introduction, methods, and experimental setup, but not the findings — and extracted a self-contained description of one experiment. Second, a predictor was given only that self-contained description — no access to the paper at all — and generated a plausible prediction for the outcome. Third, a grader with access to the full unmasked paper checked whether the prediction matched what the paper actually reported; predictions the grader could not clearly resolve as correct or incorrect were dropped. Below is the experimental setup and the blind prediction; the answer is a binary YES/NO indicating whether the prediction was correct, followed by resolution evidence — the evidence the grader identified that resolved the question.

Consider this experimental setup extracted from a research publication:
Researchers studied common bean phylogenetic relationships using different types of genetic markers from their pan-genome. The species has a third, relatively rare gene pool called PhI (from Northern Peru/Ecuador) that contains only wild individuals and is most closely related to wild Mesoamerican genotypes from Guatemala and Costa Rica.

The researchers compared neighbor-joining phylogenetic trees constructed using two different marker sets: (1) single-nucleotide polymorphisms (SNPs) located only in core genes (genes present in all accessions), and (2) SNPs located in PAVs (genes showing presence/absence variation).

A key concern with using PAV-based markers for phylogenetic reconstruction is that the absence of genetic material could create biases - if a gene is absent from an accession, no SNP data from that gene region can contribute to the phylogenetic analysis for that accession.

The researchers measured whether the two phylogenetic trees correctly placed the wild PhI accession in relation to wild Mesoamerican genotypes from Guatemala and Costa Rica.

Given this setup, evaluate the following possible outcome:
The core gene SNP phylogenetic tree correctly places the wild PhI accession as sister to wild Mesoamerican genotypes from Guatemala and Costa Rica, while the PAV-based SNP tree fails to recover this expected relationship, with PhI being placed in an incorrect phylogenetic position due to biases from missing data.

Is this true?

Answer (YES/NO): YES